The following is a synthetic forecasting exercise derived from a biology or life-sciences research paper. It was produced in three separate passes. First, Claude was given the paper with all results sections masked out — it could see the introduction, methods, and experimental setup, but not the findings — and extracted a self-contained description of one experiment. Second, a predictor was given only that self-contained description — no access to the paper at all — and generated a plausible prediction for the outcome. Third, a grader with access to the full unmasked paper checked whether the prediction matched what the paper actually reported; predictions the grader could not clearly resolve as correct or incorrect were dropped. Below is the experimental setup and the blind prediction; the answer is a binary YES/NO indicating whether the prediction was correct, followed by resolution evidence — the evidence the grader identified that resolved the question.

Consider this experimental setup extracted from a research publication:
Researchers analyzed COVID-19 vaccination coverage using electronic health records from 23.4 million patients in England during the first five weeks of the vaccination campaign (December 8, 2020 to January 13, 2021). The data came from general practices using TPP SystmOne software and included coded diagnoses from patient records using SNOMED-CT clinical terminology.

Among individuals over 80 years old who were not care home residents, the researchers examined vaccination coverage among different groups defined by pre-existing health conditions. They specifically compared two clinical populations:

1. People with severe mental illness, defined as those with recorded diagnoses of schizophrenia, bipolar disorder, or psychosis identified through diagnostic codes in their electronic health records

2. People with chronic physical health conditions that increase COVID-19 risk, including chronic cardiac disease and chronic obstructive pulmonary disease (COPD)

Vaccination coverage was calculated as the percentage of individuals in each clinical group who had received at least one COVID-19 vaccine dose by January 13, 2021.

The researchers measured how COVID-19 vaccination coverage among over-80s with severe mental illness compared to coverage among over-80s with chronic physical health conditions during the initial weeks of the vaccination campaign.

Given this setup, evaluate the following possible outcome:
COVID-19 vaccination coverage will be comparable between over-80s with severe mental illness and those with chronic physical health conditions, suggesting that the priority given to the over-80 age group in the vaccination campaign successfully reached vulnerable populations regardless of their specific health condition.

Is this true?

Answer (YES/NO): NO